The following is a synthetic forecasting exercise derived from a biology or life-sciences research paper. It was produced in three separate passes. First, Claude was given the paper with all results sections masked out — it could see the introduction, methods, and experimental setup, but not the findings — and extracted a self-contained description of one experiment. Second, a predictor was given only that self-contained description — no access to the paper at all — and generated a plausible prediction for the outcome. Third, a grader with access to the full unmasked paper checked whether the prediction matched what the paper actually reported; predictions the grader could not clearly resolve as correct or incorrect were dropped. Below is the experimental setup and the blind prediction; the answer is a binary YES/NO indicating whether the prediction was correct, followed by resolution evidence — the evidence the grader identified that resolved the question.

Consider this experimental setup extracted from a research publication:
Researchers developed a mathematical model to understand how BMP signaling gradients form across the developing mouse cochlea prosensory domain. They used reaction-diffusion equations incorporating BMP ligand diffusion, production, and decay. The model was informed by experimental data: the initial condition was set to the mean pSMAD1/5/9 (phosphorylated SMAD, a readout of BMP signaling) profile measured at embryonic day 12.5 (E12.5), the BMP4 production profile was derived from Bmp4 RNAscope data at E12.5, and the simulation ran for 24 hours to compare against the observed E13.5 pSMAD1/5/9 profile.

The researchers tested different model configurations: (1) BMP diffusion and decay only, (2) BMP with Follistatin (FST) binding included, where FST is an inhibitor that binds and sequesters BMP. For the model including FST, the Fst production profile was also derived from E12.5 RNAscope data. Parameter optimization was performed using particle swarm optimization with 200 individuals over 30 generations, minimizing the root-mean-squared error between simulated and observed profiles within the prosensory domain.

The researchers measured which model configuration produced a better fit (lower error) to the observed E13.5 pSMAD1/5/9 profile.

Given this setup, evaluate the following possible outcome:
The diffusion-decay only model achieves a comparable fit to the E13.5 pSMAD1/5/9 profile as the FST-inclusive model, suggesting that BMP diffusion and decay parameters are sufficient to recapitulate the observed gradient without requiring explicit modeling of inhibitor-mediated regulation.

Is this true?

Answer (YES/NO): NO